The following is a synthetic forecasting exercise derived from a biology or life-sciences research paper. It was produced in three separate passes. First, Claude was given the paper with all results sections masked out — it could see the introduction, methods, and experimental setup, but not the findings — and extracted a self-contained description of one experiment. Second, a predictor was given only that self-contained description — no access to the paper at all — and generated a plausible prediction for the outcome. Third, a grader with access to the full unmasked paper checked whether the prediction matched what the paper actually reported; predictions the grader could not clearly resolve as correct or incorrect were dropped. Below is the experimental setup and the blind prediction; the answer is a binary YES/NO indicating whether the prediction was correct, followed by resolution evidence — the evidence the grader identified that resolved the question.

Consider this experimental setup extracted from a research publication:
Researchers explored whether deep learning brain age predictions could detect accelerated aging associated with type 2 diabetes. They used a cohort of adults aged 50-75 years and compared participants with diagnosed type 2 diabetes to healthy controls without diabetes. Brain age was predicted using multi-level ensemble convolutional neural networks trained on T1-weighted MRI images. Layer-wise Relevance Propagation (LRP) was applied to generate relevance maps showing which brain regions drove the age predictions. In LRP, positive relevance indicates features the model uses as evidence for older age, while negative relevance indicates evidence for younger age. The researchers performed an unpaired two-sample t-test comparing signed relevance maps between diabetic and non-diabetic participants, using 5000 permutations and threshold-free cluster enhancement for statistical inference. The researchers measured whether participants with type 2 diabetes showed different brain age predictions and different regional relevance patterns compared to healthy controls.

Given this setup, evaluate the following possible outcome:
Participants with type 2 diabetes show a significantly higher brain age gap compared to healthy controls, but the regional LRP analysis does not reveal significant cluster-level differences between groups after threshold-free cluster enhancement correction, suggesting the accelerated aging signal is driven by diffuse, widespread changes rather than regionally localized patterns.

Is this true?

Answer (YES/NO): NO